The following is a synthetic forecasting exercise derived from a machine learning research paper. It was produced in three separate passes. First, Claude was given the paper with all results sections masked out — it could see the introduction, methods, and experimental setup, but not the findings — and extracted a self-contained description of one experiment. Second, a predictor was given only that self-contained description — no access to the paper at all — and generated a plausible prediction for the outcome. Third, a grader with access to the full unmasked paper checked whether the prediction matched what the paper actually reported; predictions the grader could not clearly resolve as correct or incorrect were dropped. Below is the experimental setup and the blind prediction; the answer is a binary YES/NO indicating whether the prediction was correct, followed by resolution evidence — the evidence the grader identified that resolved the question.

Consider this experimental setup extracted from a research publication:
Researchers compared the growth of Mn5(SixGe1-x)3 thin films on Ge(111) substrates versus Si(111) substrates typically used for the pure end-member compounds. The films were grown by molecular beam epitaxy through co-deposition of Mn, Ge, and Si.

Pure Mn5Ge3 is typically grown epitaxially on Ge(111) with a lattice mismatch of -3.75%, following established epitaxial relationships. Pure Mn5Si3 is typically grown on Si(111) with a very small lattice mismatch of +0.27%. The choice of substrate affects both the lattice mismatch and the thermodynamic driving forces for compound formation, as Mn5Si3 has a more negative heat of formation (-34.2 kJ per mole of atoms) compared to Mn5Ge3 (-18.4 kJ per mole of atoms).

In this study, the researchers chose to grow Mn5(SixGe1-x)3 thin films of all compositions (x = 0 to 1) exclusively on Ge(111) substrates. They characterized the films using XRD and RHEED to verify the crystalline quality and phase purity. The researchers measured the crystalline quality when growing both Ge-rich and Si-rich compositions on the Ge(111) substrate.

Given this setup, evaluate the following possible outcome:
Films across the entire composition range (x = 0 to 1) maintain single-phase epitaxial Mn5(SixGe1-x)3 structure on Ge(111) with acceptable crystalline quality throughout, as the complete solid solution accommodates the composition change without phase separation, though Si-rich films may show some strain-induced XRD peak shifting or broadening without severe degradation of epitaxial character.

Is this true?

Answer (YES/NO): NO